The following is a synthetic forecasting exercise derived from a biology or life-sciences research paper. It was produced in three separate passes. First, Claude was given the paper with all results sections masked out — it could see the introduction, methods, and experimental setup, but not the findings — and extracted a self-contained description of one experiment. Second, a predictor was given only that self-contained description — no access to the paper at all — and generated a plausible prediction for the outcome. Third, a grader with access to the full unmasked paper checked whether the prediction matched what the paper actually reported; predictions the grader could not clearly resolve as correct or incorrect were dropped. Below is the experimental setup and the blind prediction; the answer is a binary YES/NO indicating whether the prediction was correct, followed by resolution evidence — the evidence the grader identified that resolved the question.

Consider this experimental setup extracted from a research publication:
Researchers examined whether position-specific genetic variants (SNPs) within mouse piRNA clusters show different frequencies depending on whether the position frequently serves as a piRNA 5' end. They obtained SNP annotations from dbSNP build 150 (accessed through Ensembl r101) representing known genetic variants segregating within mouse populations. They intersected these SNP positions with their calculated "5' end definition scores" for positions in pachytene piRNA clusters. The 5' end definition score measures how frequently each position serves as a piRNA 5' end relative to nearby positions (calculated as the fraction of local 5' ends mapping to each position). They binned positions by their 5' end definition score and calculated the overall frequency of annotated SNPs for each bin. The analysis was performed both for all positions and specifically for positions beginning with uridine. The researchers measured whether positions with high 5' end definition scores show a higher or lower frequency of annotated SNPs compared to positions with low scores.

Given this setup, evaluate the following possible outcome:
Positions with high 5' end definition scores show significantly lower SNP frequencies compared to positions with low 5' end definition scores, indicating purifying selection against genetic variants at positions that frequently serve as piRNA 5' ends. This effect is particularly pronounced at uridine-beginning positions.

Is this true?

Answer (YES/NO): NO